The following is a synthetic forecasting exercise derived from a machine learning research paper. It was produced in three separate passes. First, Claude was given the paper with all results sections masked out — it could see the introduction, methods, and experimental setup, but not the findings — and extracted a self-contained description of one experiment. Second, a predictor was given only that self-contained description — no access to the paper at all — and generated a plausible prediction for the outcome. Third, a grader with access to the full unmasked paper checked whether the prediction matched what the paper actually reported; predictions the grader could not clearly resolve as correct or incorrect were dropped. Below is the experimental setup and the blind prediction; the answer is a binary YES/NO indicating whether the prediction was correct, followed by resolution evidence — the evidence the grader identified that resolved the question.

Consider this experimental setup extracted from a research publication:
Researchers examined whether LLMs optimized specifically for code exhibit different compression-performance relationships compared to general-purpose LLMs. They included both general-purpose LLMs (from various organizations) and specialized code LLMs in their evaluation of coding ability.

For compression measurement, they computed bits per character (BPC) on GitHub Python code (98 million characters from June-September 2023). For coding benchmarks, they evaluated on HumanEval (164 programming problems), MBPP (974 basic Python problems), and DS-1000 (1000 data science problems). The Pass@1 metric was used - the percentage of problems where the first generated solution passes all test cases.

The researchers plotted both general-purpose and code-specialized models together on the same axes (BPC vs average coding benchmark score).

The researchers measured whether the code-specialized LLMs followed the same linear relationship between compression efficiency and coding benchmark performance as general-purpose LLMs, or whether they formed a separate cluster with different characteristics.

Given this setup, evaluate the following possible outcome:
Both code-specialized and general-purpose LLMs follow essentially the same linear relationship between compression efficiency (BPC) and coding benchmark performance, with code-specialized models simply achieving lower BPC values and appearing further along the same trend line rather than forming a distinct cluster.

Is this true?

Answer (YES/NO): NO